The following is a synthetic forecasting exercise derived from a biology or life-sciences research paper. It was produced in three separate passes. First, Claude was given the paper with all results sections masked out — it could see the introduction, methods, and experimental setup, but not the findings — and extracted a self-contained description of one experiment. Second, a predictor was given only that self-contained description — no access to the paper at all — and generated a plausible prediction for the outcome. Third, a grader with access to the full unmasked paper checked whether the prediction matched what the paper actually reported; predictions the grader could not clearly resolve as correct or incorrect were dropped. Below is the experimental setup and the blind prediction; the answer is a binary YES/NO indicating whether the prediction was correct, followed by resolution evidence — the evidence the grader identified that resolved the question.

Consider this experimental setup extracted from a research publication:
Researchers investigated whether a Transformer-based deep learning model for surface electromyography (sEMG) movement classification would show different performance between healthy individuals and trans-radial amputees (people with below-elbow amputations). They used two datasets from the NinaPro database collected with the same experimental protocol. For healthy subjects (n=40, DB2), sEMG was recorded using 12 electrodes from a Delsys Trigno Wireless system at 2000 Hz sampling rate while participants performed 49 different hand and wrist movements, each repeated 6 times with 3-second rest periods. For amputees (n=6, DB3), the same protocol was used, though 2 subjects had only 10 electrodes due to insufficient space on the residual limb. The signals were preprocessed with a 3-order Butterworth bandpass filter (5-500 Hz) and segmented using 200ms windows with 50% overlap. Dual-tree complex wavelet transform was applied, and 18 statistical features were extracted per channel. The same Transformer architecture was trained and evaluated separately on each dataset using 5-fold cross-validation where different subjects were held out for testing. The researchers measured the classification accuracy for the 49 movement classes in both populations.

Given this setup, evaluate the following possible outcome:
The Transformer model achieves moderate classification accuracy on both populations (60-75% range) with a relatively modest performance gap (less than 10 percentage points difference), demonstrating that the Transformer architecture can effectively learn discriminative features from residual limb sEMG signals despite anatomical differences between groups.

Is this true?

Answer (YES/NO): NO